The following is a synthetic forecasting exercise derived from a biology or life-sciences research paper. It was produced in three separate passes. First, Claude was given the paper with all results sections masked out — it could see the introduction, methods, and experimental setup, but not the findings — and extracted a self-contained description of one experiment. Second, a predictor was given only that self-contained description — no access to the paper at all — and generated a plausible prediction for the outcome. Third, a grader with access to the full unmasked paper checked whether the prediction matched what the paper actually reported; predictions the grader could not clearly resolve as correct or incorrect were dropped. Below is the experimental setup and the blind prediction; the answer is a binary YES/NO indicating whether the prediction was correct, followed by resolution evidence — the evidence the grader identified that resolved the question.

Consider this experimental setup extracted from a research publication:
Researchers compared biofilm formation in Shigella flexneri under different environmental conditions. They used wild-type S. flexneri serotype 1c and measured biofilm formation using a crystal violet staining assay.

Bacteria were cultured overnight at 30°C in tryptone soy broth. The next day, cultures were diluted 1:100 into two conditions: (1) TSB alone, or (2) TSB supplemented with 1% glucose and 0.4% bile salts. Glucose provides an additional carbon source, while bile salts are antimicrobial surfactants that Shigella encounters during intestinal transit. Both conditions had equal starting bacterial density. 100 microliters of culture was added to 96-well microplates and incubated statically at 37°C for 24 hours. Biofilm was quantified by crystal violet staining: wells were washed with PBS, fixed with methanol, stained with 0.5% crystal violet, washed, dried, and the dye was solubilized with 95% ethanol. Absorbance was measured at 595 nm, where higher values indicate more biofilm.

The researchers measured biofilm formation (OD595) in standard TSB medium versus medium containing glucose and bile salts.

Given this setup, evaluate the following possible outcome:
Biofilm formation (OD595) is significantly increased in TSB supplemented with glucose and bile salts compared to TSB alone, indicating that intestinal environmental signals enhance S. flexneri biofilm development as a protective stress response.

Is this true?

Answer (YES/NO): YES